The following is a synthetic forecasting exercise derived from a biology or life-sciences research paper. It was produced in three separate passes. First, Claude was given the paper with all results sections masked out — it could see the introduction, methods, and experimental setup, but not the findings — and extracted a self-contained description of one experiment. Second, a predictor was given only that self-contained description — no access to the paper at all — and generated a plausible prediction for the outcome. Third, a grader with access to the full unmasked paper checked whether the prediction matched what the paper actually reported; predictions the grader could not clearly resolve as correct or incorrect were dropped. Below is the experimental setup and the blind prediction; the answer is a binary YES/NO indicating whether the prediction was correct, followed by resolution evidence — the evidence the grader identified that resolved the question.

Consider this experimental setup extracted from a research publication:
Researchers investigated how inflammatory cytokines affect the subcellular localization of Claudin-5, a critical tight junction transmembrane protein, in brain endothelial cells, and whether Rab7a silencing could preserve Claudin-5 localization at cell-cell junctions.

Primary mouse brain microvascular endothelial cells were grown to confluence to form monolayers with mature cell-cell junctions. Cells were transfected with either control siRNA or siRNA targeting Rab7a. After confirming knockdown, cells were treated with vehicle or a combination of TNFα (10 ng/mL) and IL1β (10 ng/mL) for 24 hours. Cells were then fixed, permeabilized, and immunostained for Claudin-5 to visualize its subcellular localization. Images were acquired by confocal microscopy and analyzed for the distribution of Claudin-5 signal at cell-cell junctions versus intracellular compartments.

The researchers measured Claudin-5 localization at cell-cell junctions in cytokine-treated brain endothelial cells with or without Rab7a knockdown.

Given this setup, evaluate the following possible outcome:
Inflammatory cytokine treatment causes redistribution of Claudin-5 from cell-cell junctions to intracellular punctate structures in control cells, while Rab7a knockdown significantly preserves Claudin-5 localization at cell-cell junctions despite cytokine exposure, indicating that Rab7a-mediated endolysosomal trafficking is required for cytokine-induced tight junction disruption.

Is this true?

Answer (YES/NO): YES